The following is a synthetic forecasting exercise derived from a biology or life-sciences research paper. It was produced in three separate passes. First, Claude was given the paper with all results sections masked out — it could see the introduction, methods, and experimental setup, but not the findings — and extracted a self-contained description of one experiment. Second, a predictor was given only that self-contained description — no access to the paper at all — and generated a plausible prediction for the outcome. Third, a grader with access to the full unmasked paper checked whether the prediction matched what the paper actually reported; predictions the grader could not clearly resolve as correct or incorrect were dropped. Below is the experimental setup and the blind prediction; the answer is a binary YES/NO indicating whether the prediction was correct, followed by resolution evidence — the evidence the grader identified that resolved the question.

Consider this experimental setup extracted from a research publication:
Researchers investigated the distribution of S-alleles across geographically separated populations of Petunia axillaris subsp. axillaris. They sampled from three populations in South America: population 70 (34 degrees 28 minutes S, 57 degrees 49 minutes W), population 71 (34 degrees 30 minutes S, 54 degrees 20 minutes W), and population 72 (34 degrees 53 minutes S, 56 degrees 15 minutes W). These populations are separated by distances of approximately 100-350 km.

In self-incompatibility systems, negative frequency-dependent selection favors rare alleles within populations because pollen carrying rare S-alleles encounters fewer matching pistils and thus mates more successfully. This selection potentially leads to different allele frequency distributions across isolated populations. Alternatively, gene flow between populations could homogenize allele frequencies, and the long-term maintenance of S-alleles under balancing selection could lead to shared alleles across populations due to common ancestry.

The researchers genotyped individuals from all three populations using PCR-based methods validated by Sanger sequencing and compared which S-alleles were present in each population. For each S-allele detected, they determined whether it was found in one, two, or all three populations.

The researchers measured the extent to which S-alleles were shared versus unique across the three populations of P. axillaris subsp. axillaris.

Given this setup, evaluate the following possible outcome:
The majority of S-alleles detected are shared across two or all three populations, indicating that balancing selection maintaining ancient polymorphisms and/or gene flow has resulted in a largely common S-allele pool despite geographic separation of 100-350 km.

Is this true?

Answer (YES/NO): NO